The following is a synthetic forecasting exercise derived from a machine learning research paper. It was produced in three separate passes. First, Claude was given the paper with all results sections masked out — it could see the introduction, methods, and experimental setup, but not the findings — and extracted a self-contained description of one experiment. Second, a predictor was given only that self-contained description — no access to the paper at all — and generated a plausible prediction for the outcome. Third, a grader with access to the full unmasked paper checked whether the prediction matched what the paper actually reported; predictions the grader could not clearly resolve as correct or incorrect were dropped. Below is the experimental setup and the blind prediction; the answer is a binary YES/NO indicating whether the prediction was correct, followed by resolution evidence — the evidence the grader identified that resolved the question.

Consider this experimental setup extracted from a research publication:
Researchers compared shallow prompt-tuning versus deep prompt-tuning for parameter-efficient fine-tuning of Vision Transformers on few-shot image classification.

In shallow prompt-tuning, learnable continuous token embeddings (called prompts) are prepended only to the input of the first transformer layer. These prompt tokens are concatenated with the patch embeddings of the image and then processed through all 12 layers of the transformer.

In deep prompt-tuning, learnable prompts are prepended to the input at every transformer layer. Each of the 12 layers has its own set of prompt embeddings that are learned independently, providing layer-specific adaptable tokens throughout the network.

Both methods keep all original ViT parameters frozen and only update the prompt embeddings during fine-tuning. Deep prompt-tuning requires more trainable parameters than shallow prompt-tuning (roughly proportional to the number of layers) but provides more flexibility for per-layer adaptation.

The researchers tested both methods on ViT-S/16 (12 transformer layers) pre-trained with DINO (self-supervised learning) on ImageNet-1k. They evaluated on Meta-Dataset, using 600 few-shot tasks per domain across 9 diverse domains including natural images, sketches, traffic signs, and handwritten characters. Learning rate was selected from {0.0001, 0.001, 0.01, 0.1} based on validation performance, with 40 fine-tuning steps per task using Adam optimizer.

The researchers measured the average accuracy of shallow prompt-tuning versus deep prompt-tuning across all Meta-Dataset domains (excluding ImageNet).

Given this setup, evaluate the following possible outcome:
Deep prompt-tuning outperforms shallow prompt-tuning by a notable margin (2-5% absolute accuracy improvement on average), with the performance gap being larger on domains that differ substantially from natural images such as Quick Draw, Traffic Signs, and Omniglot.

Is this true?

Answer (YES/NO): NO